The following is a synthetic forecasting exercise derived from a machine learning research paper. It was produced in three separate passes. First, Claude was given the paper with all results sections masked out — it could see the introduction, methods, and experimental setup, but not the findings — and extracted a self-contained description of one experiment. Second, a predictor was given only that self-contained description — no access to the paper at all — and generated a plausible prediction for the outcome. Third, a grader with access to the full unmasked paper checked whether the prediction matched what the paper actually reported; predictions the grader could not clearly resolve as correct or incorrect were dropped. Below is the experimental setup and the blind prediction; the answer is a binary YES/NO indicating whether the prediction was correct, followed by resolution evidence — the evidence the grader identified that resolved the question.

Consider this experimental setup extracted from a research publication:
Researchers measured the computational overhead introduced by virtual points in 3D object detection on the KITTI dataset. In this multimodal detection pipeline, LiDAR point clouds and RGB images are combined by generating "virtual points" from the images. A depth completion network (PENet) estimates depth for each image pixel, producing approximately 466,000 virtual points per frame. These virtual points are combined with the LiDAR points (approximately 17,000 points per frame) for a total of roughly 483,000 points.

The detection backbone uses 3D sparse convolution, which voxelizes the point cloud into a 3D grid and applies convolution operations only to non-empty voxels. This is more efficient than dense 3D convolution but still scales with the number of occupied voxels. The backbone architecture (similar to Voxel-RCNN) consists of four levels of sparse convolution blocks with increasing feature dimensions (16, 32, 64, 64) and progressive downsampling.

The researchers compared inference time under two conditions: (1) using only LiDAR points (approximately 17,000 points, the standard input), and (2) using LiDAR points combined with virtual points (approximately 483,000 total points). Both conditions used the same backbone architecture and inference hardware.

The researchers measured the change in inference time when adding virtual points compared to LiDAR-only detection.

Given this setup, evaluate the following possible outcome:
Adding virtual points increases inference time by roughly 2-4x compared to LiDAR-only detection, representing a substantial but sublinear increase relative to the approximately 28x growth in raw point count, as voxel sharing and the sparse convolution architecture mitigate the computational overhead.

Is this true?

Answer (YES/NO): YES